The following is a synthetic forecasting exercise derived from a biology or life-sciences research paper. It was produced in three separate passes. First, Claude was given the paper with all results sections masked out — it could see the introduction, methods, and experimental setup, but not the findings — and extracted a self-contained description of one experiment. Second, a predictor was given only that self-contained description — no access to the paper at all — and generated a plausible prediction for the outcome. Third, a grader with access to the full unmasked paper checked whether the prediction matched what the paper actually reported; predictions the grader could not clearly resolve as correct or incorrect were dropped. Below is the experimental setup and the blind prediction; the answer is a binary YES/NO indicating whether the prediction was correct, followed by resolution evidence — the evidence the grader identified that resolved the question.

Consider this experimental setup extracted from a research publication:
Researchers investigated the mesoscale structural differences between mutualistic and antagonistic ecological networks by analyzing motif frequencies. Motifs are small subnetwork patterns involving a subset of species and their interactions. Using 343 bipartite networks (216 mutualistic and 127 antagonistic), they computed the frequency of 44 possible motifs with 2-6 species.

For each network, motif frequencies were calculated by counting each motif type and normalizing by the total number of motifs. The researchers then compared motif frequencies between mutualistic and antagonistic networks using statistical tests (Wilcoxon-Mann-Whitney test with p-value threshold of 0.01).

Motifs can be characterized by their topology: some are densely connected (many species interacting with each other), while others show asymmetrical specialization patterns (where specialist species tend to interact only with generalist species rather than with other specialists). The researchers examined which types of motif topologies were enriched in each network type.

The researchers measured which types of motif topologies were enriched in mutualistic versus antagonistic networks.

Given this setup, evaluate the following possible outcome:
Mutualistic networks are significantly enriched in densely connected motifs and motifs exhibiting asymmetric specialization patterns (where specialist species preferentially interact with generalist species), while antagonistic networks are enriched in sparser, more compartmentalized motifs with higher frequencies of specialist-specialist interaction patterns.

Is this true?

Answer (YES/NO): NO